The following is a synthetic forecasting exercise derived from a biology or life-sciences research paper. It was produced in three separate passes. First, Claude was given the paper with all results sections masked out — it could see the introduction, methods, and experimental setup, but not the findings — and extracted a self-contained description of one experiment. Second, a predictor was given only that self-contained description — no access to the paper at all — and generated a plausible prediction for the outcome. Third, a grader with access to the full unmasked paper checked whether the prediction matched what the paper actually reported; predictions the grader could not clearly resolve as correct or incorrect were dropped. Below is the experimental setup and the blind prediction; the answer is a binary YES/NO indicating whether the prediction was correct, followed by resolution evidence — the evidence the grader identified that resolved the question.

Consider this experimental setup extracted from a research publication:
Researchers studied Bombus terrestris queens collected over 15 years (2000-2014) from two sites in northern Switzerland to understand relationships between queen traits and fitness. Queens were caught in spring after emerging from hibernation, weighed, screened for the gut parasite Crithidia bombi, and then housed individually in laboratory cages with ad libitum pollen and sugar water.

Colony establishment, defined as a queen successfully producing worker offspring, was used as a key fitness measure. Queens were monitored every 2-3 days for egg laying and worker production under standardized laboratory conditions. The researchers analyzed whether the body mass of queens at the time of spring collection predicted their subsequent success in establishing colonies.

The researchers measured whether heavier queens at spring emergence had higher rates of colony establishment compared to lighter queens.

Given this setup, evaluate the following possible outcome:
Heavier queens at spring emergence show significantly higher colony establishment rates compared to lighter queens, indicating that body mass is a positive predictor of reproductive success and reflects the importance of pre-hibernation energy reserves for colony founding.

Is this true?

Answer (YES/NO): YES